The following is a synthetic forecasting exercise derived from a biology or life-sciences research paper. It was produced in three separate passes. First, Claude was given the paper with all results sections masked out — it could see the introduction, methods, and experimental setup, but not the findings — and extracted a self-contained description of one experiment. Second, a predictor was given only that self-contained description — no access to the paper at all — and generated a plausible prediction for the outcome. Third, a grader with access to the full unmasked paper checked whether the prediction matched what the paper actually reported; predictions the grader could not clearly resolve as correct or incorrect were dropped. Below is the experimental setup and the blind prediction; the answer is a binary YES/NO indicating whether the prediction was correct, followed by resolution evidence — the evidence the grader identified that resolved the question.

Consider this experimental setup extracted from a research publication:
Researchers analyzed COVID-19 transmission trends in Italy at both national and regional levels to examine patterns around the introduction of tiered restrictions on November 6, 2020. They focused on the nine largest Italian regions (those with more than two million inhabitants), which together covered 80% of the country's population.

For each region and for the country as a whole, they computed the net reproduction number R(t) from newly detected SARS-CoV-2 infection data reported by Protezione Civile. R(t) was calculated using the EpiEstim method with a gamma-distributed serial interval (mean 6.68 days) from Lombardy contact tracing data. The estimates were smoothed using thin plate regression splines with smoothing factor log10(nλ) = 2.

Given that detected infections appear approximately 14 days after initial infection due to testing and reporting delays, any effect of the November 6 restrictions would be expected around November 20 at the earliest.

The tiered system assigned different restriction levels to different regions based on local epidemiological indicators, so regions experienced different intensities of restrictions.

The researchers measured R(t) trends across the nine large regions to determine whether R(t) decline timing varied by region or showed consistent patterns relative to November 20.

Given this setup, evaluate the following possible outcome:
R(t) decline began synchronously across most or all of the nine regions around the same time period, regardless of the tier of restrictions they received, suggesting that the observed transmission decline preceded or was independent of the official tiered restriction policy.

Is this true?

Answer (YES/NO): YES